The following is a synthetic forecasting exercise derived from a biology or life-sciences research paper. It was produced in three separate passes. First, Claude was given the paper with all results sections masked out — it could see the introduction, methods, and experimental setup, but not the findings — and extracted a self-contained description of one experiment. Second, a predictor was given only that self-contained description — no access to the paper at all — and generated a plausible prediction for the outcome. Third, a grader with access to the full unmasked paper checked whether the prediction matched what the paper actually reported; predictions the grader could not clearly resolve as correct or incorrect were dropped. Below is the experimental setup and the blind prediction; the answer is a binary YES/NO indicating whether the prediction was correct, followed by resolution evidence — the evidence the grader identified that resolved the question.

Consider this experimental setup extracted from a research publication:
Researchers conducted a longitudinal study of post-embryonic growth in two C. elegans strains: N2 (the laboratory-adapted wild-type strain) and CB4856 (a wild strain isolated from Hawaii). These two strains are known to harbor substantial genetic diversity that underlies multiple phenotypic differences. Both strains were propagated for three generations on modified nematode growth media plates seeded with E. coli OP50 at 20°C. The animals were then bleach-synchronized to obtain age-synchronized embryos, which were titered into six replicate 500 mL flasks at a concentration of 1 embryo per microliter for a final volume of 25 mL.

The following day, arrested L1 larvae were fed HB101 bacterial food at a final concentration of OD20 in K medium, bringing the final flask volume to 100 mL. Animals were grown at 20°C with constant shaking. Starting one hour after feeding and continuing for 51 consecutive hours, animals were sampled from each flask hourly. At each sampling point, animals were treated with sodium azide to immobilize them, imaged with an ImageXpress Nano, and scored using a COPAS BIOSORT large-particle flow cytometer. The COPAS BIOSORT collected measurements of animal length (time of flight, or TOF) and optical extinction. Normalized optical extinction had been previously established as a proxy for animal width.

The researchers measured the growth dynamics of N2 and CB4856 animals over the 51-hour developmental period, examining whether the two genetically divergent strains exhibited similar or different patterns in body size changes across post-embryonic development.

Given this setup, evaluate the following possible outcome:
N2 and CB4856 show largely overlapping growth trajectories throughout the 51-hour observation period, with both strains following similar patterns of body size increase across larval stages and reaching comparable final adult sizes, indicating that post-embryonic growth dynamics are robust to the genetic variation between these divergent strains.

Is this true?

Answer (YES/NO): NO